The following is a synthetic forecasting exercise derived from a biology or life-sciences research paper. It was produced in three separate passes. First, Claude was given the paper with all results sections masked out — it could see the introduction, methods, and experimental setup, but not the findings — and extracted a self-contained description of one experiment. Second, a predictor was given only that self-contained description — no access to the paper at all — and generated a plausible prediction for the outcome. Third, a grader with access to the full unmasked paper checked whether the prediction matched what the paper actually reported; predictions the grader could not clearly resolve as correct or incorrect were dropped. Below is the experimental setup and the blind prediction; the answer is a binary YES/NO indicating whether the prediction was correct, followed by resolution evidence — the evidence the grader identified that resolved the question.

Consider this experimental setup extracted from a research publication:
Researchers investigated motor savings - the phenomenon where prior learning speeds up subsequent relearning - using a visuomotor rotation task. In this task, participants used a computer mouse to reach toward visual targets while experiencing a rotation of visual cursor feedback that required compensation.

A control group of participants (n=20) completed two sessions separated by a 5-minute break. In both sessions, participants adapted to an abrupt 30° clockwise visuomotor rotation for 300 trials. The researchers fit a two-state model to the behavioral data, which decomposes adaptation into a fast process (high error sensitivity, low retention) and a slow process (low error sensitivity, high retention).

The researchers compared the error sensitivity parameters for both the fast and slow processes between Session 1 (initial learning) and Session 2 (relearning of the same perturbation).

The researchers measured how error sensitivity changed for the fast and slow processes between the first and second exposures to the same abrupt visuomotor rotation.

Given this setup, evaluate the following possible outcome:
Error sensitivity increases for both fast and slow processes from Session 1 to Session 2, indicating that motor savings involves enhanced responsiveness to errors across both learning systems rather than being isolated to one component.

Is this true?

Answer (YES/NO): YES